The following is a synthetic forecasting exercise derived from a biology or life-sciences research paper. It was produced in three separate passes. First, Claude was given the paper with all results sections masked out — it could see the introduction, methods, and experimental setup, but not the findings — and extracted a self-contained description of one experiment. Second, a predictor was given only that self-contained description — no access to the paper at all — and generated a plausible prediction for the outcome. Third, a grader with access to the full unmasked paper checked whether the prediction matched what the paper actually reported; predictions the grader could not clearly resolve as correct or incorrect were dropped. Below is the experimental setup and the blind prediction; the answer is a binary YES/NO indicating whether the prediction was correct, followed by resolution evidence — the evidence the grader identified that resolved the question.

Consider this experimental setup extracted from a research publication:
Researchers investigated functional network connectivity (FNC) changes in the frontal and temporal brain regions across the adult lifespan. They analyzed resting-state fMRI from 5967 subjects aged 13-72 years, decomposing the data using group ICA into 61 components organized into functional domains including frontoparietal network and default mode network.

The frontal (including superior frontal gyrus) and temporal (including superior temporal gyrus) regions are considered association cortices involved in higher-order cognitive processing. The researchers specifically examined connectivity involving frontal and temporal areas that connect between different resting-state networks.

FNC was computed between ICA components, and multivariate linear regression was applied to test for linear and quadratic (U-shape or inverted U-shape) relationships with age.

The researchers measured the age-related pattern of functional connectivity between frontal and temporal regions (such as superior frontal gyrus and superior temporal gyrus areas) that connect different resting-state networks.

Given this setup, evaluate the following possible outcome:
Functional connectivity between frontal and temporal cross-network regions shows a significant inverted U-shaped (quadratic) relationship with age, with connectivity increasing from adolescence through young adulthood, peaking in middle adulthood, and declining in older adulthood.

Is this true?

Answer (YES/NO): YES